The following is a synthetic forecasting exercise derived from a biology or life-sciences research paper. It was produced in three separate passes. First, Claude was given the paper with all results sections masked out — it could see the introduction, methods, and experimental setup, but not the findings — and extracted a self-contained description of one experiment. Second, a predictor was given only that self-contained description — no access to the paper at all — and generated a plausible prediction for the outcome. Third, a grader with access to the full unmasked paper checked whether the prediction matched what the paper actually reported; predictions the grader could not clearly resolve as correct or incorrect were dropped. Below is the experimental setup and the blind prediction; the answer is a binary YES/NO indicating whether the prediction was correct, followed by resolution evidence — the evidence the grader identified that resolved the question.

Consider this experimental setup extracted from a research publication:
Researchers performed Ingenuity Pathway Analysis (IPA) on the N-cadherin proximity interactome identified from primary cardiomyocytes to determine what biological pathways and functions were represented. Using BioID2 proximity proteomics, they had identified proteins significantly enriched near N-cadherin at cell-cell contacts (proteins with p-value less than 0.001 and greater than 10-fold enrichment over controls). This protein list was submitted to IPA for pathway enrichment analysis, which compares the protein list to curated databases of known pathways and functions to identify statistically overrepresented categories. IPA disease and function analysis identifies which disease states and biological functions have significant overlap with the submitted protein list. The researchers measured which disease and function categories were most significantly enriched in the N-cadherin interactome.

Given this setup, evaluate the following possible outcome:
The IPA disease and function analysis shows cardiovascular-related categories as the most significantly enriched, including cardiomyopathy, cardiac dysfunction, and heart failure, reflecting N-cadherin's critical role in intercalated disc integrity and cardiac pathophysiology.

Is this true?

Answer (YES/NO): YES